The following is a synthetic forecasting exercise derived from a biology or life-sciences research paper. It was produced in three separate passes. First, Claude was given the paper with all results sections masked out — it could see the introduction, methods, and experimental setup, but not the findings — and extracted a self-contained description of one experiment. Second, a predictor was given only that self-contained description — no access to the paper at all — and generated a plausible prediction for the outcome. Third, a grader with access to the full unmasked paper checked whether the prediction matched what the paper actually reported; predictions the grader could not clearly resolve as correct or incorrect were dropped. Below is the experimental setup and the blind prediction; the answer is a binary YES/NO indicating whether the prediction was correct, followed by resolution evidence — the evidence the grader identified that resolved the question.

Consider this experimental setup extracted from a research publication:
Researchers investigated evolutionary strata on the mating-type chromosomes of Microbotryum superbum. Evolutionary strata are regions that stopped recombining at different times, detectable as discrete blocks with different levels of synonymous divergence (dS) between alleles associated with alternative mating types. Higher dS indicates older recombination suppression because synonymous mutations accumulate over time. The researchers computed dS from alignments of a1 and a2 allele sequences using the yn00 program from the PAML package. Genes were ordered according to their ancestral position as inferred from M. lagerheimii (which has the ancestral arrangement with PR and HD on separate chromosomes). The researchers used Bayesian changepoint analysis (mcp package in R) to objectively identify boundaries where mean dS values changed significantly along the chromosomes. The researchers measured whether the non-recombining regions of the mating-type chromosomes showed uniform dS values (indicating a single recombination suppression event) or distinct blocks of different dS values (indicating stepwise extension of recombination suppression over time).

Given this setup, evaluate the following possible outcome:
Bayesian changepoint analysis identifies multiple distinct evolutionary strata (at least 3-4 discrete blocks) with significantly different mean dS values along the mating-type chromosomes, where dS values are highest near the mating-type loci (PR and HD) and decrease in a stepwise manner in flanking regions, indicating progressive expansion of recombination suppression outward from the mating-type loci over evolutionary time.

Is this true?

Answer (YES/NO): YES